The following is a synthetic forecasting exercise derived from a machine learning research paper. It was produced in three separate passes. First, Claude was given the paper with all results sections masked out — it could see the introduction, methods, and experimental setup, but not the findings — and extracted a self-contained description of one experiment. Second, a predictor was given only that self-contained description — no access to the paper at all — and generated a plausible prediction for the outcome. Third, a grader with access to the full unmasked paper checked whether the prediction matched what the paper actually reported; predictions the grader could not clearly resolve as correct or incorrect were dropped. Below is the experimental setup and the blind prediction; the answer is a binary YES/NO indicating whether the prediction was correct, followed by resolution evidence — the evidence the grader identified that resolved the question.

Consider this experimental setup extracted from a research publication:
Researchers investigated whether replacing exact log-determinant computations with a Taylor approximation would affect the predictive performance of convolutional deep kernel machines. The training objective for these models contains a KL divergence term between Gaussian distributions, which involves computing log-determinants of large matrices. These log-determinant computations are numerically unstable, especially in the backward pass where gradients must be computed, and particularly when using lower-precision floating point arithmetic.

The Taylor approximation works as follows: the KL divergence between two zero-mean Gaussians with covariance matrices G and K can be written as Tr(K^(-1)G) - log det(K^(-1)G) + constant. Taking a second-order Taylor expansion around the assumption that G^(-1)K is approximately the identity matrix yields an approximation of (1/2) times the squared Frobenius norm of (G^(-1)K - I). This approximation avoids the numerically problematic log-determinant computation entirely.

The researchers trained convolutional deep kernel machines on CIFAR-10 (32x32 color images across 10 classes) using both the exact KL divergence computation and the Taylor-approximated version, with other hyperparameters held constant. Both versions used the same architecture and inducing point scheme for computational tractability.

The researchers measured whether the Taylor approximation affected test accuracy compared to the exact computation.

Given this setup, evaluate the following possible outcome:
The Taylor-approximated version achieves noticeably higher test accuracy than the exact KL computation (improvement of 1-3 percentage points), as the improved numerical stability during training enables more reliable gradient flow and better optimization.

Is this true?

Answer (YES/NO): NO